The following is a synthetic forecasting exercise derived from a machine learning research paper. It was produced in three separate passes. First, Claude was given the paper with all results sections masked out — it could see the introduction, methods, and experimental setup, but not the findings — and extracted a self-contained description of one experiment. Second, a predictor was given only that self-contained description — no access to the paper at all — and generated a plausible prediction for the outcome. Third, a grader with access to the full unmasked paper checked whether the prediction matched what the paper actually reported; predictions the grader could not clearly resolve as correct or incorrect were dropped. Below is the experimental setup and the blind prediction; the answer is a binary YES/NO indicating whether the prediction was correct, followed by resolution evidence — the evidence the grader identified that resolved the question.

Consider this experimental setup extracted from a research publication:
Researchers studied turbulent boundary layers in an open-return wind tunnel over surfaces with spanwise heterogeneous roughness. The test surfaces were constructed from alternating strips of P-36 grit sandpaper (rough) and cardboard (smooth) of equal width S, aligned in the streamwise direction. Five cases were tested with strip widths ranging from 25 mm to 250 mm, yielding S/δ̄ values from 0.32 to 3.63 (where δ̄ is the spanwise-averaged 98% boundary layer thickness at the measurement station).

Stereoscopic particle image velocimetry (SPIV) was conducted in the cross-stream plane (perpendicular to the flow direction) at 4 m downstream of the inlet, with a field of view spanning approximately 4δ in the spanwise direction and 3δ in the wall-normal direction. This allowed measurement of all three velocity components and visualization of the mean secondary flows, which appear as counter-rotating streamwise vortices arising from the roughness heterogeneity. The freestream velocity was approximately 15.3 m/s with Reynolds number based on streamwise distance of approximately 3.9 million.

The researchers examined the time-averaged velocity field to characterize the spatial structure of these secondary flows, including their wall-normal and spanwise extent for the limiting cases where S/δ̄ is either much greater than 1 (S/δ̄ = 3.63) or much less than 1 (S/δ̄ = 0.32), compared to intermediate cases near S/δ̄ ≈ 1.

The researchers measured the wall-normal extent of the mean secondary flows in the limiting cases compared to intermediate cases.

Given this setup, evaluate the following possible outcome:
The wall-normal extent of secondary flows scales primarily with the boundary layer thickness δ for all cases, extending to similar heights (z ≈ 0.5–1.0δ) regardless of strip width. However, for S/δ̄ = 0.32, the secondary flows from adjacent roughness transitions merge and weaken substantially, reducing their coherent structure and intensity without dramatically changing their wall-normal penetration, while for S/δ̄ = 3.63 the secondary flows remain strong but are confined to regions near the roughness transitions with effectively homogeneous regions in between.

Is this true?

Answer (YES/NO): NO